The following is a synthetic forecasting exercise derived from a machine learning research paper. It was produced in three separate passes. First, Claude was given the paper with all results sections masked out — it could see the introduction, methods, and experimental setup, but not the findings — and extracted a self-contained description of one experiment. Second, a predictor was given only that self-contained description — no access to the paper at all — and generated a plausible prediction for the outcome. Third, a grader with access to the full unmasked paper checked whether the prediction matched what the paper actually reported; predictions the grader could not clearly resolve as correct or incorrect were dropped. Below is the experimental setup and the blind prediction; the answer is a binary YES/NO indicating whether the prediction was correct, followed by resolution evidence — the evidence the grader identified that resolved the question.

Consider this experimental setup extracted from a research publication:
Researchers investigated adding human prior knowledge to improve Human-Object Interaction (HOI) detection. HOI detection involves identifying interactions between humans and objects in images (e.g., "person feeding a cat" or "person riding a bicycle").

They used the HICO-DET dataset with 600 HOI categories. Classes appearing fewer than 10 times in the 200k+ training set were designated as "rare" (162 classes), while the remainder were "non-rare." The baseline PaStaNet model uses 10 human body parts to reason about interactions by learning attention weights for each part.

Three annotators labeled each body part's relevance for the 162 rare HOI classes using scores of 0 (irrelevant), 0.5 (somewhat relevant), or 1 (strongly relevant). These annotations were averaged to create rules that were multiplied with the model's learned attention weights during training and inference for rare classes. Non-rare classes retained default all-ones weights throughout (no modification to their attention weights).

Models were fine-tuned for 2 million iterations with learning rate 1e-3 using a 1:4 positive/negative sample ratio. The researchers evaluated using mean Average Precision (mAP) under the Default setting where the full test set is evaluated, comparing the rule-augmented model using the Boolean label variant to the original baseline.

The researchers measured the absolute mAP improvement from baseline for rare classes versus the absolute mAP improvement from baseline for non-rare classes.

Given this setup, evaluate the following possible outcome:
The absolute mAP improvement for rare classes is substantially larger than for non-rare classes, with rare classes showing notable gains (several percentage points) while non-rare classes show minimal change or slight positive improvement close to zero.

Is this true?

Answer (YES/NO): NO